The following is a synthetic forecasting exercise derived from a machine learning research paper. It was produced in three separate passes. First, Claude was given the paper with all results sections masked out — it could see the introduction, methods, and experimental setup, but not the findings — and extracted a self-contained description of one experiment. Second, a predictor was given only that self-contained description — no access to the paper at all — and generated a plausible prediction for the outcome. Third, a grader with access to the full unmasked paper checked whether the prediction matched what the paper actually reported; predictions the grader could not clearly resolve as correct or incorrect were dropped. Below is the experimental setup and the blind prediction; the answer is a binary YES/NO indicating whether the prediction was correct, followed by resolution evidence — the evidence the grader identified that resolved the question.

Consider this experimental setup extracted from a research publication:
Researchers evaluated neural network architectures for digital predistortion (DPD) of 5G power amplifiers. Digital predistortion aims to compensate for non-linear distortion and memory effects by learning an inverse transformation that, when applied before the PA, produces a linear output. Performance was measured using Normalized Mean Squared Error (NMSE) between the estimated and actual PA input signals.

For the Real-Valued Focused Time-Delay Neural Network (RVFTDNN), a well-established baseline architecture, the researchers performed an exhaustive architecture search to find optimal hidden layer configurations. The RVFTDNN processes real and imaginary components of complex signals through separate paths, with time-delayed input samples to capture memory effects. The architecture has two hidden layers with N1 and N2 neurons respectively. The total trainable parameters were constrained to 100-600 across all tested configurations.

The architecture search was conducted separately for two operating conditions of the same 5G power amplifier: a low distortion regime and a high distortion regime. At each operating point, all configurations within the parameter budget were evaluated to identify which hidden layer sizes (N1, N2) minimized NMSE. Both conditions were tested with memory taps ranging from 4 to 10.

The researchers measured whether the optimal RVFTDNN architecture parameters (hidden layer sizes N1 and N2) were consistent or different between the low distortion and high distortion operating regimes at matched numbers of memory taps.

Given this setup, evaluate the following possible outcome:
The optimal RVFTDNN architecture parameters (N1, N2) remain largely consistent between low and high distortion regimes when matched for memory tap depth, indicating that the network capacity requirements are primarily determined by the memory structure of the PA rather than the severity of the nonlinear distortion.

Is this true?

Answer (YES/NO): NO